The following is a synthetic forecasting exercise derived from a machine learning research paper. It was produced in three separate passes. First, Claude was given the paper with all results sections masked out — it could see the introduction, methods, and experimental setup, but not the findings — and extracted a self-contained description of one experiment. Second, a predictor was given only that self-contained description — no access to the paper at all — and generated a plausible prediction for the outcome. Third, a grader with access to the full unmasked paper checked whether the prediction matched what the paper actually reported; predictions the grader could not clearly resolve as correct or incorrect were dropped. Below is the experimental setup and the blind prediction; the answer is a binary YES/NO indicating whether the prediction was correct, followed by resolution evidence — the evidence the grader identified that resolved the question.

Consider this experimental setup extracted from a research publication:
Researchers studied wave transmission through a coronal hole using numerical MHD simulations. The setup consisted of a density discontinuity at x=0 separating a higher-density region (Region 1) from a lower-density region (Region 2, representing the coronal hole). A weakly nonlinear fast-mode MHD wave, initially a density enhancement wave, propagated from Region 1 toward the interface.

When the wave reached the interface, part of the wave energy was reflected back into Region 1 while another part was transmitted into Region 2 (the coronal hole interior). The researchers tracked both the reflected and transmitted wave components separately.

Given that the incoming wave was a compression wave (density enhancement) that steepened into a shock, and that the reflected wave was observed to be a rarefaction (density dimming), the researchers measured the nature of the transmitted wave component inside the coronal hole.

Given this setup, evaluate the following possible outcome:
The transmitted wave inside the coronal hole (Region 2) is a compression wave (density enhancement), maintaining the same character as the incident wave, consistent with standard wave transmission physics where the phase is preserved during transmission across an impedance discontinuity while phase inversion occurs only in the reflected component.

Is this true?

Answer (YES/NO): YES